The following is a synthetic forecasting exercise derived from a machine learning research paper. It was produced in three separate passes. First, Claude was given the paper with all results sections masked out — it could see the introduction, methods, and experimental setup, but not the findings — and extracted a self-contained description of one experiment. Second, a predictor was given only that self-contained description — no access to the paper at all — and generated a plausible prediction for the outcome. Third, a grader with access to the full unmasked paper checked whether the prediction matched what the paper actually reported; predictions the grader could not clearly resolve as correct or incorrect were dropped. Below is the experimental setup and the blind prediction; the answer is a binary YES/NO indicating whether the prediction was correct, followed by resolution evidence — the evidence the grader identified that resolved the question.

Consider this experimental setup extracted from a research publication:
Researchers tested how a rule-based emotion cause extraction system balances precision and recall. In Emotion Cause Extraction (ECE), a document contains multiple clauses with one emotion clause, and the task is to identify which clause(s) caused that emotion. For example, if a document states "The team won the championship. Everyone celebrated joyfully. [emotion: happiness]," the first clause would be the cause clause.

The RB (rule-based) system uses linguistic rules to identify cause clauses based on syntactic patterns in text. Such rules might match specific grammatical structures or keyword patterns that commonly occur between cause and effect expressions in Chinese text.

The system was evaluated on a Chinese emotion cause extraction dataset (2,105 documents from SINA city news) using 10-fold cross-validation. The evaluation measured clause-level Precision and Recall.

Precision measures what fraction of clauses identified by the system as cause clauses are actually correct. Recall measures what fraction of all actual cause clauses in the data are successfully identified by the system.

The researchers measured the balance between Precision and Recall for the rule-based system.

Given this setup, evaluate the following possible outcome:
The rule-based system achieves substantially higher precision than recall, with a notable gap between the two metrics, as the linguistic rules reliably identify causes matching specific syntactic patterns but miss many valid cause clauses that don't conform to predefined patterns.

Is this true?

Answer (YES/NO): YES